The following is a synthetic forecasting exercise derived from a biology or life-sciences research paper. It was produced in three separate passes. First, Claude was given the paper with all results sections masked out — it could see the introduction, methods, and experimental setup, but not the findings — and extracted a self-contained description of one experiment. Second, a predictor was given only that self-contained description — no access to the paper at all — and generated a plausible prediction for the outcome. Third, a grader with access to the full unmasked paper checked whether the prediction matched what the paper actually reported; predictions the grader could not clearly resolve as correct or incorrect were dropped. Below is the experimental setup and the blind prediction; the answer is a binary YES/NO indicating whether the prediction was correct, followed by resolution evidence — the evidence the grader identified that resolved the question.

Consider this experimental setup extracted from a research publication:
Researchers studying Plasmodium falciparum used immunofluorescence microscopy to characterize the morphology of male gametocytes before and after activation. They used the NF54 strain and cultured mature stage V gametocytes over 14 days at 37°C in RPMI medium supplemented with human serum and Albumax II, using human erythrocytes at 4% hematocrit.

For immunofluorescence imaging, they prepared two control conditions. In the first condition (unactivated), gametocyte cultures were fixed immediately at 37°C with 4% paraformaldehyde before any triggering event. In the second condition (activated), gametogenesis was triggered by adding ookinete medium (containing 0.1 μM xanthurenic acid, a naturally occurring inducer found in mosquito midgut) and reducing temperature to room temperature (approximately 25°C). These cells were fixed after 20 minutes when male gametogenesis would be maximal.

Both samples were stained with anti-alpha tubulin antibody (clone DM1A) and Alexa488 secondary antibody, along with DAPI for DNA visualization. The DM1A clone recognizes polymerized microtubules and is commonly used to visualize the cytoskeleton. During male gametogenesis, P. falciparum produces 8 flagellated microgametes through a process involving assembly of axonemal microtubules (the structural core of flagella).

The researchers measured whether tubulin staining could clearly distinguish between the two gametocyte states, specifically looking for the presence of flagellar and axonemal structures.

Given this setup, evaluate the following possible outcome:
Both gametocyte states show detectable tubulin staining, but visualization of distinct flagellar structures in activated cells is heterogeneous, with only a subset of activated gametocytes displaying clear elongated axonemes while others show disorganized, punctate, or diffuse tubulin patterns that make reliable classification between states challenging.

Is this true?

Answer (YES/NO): NO